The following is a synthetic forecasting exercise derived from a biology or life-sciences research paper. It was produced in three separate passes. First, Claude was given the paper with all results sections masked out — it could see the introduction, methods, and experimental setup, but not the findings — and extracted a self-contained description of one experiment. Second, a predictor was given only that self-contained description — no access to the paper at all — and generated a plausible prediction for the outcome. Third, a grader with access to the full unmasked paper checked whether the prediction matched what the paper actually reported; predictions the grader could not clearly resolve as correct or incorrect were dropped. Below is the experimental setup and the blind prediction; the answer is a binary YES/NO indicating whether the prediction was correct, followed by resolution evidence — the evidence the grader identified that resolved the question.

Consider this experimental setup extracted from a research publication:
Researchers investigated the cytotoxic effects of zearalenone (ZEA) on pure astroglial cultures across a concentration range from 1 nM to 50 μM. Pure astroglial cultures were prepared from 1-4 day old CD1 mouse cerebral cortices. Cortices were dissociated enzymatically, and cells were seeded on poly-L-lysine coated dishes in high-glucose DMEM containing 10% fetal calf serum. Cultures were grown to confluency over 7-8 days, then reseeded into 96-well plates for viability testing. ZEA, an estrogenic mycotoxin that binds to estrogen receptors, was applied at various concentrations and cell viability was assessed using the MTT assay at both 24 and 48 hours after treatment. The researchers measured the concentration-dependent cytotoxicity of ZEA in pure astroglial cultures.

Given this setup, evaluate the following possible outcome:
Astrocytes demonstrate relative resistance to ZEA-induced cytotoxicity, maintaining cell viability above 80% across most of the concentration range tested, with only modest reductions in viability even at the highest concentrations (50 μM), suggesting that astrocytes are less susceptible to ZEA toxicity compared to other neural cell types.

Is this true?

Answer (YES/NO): NO